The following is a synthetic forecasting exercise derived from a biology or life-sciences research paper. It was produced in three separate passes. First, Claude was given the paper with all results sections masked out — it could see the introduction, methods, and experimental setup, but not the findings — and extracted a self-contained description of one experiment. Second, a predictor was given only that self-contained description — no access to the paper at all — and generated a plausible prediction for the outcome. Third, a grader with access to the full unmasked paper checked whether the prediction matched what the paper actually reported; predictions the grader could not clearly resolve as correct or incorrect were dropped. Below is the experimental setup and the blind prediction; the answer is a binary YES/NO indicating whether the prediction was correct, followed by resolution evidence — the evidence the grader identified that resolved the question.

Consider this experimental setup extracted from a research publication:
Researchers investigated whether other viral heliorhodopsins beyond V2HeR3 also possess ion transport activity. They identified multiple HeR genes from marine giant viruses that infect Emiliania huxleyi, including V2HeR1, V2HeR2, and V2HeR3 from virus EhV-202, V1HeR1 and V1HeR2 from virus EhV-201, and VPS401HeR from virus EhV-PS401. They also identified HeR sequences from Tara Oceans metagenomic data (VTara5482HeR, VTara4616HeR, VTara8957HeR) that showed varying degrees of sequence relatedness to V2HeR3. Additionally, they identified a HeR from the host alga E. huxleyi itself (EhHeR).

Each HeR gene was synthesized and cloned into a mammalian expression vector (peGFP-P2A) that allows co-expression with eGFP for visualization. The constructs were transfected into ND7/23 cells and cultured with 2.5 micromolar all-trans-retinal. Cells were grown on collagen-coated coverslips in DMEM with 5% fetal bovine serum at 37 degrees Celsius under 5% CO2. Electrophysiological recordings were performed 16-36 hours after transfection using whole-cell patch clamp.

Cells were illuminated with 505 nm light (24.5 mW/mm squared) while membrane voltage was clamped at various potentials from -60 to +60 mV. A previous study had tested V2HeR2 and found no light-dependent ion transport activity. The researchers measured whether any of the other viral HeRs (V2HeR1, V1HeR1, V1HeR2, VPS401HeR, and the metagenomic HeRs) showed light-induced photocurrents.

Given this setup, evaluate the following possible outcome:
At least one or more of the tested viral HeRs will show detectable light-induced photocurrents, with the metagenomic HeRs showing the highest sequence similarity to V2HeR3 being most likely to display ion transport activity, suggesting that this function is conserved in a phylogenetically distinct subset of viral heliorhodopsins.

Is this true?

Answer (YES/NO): YES